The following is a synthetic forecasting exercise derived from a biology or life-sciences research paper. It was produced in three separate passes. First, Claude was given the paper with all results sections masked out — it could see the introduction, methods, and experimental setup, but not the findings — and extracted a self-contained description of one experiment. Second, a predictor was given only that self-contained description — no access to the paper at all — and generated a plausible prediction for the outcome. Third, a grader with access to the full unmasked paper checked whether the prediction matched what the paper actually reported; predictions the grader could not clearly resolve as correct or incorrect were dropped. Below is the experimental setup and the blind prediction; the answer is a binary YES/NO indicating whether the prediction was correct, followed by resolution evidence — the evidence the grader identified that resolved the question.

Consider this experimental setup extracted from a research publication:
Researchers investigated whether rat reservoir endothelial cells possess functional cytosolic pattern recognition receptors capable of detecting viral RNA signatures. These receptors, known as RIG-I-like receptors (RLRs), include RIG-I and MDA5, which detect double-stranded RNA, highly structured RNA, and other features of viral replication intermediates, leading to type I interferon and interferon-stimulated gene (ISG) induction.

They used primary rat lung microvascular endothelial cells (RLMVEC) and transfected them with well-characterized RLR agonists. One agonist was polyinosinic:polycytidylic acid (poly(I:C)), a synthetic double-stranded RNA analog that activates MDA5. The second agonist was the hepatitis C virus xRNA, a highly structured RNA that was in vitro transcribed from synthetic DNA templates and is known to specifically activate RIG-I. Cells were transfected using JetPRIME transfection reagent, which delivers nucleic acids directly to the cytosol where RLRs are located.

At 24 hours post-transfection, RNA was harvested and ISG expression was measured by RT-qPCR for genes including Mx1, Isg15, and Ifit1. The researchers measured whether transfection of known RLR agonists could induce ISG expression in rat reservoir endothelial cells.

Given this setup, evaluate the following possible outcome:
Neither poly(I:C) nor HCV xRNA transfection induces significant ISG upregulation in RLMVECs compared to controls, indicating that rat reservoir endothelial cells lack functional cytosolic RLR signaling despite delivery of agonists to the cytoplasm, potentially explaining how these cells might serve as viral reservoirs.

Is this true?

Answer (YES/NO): NO